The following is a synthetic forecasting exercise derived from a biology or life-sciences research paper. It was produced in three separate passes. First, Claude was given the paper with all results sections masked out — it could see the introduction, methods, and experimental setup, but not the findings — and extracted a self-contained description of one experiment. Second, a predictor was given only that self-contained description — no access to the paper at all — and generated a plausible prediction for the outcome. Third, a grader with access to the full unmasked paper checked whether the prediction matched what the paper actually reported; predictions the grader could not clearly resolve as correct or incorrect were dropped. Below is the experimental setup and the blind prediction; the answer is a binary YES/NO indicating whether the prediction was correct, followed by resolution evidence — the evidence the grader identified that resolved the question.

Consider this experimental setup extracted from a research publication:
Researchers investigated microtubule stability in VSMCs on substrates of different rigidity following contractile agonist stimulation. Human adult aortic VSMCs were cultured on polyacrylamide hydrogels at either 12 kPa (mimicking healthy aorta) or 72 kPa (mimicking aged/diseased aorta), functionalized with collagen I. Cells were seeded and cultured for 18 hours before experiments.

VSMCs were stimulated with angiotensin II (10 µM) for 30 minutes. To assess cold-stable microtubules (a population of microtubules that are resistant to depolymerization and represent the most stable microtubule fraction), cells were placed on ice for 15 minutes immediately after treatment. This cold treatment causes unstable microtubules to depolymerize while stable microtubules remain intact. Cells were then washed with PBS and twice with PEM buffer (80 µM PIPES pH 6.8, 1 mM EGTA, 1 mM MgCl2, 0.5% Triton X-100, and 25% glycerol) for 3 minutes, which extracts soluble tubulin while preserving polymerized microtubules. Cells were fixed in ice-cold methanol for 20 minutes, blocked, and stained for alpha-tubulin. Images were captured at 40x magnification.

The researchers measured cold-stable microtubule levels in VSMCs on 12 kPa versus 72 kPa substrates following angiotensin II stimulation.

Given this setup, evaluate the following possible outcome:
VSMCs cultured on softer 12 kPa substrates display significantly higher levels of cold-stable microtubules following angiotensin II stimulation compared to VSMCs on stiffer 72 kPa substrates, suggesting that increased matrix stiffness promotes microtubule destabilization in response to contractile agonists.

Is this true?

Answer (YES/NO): NO